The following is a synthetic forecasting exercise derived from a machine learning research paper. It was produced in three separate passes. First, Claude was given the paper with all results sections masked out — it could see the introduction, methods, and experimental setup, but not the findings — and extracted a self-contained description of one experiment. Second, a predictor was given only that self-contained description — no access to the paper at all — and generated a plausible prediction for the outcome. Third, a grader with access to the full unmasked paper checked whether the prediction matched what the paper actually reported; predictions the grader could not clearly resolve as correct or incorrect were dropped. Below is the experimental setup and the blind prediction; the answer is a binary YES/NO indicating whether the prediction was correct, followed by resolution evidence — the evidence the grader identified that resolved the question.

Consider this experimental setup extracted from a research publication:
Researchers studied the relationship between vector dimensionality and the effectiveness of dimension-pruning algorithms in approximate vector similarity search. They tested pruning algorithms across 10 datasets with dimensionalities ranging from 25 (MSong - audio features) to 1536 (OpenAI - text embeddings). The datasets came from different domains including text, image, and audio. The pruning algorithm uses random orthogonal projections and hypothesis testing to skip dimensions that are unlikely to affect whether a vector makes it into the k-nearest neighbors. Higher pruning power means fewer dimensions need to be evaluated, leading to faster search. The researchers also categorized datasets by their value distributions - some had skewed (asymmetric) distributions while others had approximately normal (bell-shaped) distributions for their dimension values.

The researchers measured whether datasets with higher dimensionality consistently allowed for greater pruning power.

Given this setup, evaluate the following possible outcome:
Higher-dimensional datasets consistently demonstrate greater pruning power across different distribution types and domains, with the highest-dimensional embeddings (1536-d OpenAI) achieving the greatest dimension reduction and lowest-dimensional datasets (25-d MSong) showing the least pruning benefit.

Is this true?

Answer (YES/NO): NO